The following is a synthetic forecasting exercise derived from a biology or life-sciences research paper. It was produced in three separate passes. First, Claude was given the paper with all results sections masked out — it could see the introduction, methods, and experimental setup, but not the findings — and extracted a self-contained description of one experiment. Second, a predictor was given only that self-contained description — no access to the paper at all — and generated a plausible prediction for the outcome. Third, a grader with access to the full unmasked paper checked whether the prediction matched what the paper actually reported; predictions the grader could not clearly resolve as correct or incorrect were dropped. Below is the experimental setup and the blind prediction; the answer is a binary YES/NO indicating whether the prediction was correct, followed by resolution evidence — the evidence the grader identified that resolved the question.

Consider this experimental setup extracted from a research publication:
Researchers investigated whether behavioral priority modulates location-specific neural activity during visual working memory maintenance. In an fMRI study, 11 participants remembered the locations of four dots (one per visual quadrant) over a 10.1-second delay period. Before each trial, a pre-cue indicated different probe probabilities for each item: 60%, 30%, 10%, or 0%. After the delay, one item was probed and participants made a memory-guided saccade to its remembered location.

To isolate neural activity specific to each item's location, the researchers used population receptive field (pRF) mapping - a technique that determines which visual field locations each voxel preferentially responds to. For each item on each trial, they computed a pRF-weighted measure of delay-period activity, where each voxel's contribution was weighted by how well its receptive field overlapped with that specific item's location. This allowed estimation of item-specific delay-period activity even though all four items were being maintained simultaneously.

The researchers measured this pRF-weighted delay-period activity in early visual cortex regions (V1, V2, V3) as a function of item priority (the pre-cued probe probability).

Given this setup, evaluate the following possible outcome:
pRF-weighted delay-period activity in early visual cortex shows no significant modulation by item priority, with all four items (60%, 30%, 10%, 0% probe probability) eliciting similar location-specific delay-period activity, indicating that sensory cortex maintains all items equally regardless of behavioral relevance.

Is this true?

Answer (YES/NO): NO